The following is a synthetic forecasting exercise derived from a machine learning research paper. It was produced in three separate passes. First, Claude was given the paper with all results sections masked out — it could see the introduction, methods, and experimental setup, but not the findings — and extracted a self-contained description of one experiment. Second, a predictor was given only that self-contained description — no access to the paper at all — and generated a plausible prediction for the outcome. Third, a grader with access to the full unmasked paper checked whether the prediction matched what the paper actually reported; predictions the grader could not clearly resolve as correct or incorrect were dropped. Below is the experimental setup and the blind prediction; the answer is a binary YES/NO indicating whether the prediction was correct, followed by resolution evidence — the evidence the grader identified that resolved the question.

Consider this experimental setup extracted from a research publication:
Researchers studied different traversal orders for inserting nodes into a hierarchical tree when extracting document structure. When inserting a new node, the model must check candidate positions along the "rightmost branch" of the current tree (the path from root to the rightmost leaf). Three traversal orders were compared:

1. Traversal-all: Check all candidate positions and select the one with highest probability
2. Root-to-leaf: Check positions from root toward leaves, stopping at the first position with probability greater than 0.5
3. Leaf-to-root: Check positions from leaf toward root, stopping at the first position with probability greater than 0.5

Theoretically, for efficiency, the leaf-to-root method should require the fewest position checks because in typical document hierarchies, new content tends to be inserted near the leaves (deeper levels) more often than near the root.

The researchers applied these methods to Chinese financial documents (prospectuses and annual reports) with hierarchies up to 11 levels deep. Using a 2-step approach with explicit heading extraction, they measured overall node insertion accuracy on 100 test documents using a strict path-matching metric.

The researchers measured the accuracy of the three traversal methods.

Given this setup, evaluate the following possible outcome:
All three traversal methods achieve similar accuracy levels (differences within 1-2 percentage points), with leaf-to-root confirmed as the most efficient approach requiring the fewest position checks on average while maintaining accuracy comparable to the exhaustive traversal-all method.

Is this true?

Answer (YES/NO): YES